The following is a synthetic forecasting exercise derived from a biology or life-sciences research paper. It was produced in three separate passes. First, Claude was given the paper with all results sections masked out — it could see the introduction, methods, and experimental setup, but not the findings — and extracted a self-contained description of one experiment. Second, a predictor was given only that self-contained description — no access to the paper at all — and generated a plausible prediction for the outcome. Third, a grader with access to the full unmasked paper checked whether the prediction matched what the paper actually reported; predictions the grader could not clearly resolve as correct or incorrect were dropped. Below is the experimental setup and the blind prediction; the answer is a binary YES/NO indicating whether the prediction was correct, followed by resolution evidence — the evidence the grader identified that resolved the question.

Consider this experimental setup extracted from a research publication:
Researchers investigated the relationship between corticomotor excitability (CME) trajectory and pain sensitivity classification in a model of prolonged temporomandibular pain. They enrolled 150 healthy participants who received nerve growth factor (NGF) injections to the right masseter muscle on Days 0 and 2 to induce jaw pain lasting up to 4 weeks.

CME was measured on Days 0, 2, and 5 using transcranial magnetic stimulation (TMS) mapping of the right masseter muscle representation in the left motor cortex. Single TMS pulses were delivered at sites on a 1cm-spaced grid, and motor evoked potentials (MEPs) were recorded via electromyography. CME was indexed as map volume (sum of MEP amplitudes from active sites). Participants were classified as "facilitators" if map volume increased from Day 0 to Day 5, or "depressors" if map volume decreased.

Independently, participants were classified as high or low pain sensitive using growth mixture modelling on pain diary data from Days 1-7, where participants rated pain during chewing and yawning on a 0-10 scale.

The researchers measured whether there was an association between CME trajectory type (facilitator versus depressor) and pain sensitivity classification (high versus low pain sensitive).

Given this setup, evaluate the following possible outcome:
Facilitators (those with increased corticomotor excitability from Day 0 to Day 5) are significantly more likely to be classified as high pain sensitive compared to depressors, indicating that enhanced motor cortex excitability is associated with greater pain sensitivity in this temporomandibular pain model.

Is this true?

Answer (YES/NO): NO